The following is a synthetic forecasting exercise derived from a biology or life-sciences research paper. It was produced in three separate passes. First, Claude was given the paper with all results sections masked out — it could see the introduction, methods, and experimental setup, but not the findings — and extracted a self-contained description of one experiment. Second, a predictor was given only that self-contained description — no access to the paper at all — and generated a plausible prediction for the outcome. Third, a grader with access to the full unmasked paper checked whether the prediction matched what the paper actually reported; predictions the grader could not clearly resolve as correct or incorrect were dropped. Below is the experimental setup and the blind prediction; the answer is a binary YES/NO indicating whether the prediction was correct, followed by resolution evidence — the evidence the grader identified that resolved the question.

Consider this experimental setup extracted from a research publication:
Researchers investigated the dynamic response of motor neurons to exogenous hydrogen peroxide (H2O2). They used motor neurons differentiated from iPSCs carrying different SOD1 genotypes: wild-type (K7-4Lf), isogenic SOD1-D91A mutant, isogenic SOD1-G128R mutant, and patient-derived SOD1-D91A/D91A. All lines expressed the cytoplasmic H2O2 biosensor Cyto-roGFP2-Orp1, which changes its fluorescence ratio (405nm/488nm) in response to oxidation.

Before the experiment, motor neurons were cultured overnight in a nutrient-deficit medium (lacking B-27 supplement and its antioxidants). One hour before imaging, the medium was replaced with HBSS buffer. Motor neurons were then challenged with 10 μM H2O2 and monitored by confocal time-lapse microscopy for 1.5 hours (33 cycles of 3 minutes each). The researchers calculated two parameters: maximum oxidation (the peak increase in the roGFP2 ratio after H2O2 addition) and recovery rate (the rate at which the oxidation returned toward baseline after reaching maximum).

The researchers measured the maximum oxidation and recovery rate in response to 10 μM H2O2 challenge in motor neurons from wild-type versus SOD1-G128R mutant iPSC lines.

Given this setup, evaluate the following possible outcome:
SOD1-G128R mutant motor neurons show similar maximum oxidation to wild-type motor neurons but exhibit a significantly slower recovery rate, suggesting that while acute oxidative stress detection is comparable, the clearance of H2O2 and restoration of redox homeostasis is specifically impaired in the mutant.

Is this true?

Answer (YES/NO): NO